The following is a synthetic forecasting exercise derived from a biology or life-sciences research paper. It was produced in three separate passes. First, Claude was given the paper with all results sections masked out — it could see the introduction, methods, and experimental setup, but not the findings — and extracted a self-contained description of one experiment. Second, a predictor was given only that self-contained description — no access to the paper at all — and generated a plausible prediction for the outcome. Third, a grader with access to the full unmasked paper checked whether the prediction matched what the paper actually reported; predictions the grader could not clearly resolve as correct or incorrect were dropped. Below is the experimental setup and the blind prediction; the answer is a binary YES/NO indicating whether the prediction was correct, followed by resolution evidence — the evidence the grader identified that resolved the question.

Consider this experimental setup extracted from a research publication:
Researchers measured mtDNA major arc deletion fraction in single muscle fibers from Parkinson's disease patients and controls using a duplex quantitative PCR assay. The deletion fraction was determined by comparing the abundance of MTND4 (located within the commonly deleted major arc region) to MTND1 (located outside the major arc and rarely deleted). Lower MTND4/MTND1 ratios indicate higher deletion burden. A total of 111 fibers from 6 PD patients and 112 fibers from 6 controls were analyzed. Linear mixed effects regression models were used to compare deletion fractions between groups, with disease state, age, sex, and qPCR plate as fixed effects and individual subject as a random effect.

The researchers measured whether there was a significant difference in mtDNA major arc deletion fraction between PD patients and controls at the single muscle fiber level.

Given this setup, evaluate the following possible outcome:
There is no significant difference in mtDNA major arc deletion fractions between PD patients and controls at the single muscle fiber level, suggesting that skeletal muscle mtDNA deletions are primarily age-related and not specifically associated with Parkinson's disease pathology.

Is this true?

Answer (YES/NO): YES